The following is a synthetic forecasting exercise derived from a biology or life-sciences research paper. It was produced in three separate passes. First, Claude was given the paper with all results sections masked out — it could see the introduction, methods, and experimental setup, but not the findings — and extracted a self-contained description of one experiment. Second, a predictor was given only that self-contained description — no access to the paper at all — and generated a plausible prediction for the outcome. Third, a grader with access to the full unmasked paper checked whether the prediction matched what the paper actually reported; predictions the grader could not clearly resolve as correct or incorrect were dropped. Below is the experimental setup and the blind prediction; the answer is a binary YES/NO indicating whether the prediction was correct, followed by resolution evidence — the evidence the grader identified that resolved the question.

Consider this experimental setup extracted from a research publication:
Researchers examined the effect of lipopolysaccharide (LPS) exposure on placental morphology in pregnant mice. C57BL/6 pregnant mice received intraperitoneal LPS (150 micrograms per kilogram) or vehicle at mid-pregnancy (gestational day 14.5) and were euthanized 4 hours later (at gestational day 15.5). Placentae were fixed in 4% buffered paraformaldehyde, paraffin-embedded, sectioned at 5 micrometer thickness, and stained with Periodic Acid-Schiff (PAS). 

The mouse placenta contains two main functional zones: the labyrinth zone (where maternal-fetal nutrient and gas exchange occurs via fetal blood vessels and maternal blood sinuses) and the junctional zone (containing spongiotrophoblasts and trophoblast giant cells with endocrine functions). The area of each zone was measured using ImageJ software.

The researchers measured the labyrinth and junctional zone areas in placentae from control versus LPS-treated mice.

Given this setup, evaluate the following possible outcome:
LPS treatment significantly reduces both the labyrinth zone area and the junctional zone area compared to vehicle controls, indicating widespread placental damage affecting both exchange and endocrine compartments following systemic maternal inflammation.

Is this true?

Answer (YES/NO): NO